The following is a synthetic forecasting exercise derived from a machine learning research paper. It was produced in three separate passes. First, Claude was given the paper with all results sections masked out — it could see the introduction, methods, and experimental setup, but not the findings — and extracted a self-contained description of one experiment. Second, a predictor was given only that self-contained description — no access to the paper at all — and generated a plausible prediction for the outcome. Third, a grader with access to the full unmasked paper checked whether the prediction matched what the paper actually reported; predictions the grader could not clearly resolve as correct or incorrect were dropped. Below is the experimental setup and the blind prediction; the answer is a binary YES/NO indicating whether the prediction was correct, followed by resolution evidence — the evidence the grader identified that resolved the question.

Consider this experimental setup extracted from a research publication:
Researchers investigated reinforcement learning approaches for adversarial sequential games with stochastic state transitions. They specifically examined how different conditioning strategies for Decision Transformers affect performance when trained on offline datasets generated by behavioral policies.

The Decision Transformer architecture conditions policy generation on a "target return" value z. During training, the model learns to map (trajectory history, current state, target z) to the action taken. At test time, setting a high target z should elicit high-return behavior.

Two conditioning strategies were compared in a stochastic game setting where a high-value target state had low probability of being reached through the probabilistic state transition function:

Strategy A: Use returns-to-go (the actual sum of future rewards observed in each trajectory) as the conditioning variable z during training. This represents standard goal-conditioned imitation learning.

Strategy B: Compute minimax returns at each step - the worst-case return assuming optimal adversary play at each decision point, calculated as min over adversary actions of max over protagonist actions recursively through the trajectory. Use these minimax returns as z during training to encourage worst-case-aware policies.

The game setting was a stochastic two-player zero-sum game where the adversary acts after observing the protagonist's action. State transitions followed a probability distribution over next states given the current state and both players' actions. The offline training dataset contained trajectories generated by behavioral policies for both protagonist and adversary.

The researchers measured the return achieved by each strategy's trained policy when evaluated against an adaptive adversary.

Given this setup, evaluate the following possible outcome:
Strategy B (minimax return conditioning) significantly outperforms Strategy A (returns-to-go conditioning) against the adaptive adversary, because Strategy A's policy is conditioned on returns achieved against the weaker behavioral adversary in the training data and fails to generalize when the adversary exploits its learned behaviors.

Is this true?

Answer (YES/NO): NO